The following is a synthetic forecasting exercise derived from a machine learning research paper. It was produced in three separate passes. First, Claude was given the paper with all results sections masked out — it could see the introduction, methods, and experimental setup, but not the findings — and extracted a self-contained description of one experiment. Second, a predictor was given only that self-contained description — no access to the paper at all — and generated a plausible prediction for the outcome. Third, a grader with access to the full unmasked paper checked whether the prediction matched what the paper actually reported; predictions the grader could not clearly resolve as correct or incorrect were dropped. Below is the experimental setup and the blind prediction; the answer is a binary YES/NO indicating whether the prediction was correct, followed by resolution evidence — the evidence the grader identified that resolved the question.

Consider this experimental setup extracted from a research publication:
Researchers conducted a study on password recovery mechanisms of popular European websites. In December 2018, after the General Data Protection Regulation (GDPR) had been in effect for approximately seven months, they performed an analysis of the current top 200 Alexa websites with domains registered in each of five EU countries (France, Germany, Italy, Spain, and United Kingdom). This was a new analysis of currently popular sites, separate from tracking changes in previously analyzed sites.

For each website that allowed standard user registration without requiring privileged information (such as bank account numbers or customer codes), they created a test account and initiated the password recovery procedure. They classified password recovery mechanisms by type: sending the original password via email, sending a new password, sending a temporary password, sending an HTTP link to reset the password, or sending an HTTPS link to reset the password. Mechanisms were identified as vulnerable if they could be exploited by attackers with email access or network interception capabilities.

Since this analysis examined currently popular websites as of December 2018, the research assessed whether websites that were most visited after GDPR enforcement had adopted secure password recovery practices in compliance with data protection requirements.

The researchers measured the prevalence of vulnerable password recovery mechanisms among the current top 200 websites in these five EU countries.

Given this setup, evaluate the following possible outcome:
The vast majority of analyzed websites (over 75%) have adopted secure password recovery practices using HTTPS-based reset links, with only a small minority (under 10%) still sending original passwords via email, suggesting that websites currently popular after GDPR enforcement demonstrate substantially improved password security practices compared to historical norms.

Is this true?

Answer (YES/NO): NO